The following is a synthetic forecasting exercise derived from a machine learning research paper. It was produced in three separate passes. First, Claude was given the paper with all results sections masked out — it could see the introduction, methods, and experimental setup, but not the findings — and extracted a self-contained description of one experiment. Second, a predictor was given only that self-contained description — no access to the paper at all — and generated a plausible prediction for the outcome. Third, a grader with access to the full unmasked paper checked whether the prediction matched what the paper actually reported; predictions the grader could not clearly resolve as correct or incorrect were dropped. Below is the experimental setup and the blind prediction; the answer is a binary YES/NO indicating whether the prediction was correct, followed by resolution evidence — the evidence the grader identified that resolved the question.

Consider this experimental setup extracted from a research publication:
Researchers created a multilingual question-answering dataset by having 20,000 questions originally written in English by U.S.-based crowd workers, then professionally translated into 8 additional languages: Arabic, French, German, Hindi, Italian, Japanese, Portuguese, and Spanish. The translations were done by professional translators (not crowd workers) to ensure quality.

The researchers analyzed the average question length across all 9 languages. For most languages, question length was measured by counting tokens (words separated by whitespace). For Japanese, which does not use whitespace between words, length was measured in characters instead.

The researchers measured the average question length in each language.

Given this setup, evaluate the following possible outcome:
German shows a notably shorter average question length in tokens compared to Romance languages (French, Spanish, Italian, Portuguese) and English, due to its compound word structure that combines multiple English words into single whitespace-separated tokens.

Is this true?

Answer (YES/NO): NO